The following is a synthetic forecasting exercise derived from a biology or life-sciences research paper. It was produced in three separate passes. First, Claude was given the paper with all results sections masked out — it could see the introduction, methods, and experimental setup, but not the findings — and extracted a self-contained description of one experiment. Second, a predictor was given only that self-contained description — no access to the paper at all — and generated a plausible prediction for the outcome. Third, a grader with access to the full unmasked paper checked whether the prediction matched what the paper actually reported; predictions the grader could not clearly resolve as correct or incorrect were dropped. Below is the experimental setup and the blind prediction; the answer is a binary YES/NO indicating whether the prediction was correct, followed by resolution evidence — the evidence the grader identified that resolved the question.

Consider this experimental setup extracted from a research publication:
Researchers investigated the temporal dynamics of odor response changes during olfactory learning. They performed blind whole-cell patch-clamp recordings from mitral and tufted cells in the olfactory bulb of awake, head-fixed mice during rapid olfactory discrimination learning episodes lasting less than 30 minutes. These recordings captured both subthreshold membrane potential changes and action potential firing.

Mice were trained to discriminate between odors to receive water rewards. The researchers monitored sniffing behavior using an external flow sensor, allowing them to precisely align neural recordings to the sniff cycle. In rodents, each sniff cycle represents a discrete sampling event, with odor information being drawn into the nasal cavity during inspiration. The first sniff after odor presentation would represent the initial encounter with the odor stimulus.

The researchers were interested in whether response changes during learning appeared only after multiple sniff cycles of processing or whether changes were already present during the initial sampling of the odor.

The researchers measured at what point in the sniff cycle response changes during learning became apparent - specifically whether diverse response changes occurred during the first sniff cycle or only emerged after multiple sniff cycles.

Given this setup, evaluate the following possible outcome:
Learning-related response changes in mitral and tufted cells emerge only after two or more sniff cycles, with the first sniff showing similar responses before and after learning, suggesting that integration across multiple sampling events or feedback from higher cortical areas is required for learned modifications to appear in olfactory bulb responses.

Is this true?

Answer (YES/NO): NO